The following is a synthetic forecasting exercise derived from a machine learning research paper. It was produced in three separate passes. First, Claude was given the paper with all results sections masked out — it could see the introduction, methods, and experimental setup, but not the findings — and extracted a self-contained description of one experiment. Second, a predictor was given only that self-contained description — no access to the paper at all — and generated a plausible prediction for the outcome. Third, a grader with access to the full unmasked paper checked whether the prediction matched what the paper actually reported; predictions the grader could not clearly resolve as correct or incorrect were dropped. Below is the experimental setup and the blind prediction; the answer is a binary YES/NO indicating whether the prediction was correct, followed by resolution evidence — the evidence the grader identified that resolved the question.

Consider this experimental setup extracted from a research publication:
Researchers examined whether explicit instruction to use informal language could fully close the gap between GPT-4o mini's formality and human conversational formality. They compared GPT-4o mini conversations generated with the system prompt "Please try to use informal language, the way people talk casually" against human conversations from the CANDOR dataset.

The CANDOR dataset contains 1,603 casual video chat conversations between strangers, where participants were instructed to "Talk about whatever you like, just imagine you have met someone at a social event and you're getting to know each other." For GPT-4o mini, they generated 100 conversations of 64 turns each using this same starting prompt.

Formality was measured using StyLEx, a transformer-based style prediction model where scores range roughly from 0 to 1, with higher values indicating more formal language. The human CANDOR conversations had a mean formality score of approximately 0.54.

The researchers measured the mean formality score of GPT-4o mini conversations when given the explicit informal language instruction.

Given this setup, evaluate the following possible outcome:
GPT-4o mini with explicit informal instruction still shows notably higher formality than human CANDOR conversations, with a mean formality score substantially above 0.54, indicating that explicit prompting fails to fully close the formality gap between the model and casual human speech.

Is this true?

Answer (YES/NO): YES